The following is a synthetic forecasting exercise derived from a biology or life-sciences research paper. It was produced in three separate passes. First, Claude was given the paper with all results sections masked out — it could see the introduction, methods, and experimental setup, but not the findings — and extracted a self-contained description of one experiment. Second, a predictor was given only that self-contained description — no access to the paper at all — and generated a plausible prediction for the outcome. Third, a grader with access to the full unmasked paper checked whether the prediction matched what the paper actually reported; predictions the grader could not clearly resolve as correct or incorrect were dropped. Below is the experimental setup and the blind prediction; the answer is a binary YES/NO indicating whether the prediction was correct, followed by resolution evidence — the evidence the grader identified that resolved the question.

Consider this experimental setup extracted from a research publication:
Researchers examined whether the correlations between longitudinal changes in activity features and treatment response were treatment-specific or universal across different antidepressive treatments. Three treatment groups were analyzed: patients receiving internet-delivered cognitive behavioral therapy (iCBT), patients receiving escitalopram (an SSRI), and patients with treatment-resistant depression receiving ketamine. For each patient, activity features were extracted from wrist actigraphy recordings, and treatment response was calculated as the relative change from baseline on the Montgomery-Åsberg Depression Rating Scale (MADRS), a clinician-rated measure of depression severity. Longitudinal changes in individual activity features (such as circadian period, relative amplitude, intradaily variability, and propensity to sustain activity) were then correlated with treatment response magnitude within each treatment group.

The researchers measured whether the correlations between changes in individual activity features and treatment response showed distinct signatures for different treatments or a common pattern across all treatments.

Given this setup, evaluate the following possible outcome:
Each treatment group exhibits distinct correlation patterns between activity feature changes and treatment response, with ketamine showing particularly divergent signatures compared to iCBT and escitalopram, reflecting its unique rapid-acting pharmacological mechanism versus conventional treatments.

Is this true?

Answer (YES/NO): NO